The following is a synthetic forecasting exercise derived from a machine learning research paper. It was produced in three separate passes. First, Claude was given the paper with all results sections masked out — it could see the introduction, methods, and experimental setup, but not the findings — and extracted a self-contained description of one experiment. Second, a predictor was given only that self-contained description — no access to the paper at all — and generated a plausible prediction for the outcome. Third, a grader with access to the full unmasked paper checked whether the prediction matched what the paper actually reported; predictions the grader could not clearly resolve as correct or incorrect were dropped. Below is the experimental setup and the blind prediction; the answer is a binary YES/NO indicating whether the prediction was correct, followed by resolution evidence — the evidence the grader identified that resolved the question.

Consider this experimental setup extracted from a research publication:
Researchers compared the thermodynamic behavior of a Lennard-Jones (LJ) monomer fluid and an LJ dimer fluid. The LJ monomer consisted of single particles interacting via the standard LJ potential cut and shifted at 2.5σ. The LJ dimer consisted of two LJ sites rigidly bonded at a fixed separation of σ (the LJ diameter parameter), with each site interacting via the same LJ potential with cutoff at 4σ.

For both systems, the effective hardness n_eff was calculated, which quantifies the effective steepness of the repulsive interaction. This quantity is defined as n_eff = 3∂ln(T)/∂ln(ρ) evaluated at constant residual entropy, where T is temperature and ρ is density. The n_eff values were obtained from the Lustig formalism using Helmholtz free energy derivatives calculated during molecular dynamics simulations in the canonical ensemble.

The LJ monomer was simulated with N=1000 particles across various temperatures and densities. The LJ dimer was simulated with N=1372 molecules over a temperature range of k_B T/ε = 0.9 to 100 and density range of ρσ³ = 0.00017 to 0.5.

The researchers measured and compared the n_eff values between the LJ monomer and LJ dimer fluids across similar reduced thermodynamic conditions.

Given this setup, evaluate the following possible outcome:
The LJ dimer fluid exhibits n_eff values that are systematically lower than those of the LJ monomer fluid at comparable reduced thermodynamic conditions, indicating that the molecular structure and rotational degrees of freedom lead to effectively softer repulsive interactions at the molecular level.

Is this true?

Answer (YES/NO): NO